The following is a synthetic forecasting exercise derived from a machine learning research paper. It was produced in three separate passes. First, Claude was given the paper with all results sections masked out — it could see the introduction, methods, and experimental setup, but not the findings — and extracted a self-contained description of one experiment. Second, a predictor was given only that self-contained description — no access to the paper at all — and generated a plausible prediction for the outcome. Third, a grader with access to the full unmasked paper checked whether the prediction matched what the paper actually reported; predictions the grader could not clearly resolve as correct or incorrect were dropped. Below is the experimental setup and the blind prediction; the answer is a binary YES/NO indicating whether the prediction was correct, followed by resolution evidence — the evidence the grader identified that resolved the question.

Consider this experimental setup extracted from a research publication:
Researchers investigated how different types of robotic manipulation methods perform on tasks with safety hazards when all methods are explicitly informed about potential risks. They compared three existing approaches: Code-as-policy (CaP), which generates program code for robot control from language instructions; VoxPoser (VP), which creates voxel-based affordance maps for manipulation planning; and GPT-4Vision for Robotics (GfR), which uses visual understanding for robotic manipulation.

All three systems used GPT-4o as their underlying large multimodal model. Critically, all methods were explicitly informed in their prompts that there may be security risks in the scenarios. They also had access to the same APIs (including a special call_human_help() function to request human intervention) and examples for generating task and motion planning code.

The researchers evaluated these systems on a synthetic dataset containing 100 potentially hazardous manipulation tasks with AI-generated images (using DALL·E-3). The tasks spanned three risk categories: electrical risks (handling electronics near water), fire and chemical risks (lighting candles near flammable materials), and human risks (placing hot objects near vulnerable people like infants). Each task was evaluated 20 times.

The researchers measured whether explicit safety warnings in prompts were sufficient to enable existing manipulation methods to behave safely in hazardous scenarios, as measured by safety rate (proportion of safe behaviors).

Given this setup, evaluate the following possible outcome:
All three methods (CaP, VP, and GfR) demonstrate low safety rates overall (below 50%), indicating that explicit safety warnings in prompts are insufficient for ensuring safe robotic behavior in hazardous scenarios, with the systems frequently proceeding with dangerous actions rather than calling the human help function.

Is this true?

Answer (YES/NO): YES